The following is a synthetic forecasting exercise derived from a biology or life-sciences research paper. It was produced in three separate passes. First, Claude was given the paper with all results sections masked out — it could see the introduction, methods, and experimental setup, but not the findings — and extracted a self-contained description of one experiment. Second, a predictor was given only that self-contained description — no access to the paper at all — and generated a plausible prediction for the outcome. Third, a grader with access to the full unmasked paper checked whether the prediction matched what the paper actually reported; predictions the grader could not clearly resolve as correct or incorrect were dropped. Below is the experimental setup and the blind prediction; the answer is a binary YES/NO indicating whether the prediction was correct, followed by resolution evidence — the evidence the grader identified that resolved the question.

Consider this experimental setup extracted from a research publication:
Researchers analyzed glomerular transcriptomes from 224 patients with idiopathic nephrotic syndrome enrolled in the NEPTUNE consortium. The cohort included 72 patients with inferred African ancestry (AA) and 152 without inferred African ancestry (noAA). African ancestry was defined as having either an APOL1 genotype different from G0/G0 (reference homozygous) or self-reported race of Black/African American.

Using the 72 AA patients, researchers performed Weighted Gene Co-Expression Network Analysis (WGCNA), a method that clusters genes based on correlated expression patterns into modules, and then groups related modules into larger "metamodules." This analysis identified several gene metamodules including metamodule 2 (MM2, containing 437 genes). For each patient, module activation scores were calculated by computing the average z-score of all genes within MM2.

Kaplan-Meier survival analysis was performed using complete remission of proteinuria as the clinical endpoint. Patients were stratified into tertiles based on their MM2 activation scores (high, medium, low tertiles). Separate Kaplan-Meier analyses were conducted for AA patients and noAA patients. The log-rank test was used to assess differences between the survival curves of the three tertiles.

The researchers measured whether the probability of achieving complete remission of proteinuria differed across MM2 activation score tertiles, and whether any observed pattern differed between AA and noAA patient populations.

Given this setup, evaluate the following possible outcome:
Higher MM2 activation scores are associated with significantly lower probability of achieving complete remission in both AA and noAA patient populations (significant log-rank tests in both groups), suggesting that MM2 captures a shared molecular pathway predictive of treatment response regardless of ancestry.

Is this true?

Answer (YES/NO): NO